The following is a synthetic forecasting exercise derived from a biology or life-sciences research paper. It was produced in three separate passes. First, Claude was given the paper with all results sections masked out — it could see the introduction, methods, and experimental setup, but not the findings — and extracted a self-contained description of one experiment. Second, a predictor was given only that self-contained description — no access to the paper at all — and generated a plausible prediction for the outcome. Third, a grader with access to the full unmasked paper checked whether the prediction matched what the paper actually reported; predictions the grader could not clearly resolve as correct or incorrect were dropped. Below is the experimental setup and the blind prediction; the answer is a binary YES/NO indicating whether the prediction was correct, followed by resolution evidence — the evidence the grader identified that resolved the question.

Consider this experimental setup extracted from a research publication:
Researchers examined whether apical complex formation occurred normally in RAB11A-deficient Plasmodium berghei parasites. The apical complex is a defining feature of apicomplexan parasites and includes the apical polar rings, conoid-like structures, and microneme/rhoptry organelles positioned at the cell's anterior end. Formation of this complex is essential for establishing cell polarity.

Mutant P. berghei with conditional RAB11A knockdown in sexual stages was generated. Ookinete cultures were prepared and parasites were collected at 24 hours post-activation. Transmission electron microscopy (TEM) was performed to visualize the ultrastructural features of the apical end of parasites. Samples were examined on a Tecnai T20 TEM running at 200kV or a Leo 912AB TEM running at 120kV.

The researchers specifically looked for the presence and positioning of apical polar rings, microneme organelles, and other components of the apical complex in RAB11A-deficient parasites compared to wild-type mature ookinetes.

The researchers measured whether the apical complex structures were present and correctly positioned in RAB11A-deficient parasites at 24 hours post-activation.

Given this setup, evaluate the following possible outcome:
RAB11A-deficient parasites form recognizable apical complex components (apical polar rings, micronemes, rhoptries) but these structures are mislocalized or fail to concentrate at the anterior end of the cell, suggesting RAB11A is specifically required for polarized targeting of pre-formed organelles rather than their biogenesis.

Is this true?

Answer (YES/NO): NO